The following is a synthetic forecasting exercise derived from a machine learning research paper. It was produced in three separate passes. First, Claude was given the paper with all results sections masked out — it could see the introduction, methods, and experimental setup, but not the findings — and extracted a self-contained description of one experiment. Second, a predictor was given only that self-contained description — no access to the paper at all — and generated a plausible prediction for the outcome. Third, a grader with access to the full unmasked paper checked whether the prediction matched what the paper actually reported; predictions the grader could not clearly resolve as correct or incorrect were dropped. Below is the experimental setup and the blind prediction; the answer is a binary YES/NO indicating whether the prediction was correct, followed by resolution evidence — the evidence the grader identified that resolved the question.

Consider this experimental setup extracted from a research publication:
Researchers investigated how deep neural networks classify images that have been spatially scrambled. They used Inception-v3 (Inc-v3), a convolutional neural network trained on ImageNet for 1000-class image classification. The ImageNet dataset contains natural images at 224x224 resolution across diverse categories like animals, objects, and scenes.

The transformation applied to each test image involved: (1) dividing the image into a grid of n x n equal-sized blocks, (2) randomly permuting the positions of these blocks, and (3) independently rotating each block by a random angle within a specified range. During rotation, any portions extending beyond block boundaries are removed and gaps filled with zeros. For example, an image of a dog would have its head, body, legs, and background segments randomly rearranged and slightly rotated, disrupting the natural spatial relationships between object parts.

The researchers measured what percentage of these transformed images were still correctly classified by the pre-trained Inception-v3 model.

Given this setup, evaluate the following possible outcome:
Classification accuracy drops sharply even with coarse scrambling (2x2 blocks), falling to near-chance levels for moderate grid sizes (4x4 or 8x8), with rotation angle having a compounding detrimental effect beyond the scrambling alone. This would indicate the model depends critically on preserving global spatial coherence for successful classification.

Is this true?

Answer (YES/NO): NO